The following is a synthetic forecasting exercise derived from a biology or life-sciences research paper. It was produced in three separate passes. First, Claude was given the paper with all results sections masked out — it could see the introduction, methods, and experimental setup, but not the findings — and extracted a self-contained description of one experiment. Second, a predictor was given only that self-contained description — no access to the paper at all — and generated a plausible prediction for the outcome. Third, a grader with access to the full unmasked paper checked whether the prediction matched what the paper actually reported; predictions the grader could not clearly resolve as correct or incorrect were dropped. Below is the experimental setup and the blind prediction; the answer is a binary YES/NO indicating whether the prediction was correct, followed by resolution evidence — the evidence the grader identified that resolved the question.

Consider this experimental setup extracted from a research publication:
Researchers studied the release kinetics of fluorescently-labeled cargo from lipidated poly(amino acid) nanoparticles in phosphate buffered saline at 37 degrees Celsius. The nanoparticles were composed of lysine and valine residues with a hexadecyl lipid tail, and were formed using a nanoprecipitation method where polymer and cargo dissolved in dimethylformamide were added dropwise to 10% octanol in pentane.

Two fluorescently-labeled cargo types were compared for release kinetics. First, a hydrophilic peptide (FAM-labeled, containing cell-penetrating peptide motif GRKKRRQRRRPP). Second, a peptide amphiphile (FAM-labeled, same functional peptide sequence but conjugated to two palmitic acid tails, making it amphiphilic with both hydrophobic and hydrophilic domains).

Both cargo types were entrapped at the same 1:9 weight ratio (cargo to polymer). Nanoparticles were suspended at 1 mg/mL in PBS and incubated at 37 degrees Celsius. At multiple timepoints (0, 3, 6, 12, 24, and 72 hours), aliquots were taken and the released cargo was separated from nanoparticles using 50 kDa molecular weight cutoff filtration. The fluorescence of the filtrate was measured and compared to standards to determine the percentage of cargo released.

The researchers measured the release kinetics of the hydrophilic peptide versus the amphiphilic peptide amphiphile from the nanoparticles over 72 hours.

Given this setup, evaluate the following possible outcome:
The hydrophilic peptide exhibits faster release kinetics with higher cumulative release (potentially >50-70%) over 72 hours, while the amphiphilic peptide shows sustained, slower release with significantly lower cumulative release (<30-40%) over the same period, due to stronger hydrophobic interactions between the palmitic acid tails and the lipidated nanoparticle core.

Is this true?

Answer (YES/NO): NO